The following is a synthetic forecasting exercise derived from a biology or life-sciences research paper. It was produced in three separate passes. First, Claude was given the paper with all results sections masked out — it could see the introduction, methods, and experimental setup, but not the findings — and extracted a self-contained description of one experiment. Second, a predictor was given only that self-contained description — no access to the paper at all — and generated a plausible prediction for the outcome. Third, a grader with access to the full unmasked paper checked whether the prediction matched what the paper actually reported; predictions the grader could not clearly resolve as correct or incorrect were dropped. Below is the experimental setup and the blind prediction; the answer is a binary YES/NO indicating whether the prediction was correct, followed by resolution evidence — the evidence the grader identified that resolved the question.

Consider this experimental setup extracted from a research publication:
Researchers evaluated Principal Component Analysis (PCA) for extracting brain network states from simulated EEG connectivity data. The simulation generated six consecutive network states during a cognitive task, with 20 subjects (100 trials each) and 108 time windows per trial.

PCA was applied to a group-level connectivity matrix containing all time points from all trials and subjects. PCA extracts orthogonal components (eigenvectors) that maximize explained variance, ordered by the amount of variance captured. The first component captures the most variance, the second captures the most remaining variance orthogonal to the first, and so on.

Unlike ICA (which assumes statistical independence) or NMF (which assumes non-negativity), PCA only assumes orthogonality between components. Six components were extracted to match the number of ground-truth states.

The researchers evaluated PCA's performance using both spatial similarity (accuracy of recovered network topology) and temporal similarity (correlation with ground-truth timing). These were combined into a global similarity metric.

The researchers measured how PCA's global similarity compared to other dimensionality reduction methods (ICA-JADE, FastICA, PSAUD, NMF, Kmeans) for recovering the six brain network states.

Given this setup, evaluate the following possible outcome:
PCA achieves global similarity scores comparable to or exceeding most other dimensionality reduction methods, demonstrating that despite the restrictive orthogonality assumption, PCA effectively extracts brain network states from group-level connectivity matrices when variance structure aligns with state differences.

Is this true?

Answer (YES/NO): NO